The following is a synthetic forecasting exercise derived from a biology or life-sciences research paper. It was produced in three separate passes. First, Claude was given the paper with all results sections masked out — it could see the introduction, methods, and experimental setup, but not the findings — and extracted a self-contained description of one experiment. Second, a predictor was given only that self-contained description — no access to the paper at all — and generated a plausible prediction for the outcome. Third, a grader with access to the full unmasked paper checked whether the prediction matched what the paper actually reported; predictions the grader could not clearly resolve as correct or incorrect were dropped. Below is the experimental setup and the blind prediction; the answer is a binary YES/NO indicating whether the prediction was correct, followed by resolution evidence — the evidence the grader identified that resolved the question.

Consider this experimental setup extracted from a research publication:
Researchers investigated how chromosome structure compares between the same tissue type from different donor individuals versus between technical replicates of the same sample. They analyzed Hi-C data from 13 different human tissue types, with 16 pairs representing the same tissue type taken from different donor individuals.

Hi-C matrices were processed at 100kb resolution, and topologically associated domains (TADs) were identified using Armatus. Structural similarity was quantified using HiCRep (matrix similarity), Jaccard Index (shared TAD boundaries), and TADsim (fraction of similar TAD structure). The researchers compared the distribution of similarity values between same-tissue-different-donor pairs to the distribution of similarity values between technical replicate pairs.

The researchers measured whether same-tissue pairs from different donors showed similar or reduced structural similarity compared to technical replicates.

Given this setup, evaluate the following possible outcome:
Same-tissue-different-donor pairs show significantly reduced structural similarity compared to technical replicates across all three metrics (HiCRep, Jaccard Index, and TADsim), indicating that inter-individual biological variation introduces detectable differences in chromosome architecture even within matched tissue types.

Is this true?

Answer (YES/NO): NO